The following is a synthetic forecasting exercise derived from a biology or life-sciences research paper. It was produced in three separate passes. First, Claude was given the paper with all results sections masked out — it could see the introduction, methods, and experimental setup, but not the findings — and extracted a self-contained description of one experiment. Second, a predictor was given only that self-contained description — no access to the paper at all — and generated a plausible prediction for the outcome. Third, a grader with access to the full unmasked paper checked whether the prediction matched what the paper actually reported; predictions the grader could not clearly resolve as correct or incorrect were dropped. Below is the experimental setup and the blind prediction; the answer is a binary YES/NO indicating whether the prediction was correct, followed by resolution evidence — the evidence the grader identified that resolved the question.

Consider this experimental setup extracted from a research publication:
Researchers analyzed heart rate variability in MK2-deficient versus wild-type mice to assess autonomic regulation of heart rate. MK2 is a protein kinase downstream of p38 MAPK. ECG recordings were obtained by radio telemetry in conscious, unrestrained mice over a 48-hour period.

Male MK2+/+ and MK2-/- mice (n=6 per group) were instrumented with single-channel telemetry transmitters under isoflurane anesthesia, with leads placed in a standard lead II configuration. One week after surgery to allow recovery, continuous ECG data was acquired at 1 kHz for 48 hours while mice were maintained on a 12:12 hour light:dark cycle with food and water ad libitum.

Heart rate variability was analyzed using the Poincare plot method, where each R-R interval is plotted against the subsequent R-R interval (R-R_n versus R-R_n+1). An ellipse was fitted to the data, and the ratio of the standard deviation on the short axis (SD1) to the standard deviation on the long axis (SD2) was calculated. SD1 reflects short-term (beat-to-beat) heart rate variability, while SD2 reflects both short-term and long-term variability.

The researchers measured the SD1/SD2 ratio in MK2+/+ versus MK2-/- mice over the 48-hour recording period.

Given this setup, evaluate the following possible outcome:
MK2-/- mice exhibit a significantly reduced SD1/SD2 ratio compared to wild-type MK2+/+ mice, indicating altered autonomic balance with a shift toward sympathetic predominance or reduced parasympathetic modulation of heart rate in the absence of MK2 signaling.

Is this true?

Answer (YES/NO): NO